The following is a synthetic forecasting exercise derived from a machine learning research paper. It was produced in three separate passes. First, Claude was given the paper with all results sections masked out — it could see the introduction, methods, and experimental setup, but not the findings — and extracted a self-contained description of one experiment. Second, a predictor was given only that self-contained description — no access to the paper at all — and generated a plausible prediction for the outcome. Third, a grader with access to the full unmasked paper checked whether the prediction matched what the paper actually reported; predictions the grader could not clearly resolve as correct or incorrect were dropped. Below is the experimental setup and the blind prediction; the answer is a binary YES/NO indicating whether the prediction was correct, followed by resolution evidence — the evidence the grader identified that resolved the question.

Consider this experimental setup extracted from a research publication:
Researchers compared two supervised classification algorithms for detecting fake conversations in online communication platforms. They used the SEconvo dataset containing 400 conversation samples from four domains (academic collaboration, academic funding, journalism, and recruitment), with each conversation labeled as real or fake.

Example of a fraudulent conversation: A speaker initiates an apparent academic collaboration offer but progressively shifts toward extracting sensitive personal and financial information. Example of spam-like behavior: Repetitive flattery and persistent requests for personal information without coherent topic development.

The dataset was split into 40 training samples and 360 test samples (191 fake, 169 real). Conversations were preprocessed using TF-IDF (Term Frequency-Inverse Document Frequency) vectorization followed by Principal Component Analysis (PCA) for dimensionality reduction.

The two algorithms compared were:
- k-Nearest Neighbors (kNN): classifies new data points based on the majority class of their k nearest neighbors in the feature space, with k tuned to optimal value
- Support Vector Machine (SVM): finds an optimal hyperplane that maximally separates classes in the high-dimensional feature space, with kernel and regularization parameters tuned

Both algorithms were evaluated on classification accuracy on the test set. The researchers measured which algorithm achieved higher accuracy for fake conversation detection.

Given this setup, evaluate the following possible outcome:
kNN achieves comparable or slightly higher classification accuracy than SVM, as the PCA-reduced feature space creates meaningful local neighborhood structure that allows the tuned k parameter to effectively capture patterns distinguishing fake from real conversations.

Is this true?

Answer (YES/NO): YES